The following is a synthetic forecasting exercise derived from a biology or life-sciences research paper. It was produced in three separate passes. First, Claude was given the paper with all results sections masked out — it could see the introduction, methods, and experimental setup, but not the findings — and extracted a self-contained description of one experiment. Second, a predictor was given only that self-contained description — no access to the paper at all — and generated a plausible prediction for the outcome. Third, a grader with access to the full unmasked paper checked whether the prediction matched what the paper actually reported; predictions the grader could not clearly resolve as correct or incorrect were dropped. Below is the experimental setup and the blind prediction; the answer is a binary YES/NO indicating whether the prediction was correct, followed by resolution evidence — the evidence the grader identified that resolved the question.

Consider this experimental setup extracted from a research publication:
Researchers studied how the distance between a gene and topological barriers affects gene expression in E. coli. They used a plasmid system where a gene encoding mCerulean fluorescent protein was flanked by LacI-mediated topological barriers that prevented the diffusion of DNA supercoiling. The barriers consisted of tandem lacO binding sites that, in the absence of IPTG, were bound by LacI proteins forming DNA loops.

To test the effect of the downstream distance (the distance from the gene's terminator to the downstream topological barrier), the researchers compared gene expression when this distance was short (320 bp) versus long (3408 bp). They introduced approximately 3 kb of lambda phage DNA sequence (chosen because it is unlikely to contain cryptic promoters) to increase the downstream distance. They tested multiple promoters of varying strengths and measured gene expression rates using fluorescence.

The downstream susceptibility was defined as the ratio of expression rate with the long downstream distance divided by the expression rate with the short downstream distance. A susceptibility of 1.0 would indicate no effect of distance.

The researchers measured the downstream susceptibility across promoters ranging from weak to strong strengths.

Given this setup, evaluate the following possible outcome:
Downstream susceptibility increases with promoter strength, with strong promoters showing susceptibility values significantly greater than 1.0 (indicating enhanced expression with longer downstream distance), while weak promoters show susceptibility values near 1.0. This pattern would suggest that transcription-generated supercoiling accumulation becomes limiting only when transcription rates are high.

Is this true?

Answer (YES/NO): NO